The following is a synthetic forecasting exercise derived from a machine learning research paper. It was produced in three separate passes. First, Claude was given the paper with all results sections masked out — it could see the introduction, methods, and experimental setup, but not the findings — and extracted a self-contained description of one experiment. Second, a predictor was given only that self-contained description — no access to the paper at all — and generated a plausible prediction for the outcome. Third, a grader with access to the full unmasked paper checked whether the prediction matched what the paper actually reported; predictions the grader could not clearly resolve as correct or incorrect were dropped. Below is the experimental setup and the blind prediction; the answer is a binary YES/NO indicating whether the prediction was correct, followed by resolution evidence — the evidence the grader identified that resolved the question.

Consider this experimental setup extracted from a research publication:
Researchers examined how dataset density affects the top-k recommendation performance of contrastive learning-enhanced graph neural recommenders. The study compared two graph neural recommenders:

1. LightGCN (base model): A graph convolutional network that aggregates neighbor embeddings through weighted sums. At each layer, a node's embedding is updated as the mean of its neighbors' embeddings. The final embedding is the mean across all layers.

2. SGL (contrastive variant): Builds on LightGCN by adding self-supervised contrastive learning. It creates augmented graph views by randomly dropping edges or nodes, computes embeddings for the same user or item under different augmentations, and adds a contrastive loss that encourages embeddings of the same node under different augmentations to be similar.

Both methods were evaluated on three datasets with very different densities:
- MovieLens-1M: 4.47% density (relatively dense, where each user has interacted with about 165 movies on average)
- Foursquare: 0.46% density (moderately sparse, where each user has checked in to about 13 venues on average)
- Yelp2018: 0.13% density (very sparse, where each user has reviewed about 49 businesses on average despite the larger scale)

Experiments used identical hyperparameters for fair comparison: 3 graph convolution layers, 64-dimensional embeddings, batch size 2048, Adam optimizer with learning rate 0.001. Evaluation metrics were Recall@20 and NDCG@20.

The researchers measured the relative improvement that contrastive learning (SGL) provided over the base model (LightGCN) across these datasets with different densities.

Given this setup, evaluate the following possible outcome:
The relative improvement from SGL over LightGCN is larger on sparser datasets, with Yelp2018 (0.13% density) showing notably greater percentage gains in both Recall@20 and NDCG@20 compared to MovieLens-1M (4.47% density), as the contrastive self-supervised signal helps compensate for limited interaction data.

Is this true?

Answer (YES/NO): YES